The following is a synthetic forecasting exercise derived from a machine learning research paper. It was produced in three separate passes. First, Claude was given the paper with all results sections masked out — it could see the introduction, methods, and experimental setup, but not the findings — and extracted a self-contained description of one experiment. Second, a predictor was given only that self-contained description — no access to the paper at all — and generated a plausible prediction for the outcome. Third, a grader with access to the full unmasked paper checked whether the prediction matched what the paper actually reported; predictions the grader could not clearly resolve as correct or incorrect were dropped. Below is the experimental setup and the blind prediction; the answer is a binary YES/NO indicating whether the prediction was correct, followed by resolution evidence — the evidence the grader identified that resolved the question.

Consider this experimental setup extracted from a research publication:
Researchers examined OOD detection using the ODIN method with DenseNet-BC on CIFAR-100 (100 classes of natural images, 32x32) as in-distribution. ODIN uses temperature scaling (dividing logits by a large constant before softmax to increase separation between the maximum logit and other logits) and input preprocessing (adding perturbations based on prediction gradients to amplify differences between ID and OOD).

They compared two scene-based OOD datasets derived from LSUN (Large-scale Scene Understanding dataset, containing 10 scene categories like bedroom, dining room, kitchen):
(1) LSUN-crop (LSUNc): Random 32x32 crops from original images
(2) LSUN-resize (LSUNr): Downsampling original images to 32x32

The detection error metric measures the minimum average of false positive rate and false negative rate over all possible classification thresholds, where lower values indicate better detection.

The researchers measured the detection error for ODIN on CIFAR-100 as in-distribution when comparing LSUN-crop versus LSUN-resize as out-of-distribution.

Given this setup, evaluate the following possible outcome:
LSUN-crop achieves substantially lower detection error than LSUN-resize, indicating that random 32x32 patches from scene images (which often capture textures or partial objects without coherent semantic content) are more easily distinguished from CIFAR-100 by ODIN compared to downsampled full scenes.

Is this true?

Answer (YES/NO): YES